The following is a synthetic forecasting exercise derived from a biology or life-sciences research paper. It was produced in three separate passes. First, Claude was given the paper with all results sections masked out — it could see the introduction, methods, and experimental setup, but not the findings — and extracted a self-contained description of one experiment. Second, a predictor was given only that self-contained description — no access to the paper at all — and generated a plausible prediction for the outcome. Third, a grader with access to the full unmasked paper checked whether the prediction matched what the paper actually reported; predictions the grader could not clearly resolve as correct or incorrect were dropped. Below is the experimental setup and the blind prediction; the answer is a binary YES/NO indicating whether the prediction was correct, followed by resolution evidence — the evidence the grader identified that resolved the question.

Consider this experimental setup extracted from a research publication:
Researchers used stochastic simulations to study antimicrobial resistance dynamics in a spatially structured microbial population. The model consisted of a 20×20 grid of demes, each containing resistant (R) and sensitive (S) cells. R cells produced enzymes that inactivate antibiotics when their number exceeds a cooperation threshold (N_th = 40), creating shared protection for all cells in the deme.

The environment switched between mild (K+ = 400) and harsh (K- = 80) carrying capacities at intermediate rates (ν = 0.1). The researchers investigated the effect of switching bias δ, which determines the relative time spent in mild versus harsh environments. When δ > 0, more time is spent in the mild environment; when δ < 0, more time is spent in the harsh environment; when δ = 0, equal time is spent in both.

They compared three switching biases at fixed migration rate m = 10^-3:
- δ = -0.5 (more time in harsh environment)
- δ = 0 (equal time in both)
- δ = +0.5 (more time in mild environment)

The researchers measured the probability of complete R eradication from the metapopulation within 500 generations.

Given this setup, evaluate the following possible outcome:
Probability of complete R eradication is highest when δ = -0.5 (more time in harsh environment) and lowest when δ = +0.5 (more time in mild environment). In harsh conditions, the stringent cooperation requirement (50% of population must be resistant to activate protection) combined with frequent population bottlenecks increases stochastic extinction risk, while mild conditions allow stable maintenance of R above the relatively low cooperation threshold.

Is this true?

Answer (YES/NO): NO